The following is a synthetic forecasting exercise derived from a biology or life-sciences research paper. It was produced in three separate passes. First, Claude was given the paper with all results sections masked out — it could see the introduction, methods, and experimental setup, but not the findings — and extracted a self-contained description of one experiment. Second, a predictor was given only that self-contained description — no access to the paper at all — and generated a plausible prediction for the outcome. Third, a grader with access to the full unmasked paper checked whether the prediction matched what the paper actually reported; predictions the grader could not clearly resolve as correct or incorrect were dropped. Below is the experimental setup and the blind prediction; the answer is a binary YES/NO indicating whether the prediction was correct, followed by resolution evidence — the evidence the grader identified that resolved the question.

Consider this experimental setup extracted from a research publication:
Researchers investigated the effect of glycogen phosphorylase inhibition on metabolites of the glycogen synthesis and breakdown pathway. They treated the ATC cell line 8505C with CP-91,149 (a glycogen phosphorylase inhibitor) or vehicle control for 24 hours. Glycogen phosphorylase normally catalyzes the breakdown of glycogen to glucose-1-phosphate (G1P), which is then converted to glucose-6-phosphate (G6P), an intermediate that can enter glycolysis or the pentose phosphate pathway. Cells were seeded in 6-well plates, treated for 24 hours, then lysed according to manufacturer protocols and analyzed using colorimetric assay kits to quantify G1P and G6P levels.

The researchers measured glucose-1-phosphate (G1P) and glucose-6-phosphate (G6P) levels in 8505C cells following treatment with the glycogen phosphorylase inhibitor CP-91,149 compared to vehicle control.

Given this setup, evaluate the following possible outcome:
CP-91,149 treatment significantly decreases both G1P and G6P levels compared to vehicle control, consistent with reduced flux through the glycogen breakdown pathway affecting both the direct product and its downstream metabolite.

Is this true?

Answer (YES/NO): NO